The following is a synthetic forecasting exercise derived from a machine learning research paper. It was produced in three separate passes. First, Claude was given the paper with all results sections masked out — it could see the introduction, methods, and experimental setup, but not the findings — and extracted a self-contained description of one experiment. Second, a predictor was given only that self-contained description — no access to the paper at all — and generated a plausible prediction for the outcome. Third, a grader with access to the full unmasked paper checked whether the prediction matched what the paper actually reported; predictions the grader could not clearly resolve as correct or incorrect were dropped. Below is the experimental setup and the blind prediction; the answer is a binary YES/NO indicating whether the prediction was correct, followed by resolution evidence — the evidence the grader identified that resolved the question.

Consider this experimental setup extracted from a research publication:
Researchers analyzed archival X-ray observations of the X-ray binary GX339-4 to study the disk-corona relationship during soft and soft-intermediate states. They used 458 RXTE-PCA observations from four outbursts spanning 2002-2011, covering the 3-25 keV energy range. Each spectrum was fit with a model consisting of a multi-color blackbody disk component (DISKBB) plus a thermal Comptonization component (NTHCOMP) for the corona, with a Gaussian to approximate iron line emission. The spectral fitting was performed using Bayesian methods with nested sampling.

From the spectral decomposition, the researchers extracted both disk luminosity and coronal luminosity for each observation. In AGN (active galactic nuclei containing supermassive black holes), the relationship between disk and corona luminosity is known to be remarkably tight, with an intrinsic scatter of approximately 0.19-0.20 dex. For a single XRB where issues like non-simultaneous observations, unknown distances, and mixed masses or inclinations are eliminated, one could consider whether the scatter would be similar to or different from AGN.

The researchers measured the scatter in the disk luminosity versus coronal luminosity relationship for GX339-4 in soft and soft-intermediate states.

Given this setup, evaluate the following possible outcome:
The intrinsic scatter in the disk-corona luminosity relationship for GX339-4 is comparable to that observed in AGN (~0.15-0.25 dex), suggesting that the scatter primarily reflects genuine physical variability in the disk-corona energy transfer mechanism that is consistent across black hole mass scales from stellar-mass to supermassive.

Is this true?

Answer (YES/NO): NO